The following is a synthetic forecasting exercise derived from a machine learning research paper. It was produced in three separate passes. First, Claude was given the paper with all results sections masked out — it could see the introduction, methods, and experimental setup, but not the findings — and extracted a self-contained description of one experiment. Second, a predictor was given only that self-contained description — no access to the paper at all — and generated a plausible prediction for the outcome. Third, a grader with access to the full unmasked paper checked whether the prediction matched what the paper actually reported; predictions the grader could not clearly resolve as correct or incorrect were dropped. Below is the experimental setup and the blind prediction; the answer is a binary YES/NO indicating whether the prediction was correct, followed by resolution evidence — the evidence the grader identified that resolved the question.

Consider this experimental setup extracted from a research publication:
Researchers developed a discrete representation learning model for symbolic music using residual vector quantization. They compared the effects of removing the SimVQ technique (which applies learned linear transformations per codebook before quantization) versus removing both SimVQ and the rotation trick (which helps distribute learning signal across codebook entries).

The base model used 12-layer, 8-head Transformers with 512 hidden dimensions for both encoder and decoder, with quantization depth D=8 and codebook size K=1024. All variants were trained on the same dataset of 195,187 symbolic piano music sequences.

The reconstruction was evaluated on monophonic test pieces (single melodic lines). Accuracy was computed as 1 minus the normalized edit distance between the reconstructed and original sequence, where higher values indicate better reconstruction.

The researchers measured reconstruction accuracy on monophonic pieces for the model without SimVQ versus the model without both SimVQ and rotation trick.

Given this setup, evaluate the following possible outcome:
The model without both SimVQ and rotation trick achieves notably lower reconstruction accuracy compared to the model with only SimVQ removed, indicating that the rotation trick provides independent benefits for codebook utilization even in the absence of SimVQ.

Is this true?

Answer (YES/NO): YES